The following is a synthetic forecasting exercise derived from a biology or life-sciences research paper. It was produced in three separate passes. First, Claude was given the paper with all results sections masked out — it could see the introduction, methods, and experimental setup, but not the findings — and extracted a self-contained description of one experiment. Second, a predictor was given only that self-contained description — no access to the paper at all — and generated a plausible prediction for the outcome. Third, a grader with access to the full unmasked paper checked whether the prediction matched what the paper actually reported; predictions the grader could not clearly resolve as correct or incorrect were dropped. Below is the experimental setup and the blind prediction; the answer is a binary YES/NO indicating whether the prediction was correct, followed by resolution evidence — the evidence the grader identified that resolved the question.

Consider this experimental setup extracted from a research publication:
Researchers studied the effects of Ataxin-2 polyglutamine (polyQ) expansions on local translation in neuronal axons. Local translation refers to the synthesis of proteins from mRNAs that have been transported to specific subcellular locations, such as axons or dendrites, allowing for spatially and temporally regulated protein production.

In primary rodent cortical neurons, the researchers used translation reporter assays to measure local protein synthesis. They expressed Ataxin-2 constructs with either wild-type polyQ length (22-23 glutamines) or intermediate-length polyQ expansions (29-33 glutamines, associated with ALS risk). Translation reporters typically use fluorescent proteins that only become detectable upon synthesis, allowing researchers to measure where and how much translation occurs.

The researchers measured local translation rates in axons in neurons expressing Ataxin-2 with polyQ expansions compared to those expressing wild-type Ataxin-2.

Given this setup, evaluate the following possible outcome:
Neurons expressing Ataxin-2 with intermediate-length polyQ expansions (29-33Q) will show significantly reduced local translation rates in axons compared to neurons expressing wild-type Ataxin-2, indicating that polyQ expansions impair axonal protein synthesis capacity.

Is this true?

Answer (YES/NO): YES